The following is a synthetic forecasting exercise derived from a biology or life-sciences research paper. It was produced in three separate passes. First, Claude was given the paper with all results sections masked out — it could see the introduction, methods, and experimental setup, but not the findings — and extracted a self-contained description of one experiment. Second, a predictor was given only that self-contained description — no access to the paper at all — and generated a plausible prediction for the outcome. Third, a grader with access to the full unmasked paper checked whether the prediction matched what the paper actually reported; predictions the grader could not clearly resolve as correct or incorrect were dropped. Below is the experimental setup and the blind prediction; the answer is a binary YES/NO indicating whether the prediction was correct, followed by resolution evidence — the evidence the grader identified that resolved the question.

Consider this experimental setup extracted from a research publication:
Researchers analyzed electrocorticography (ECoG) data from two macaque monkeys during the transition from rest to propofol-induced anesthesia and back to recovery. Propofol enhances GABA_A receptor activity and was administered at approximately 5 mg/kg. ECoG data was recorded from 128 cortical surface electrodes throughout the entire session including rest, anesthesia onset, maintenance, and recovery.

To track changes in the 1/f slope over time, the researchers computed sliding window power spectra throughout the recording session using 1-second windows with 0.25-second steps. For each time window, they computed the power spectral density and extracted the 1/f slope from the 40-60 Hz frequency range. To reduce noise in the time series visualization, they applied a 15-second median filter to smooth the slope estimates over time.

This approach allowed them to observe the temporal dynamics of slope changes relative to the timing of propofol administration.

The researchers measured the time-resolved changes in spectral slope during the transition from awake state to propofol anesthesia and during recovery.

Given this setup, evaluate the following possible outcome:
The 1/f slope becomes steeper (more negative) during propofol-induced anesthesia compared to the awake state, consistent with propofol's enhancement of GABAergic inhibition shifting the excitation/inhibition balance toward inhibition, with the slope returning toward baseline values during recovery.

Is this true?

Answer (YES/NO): YES